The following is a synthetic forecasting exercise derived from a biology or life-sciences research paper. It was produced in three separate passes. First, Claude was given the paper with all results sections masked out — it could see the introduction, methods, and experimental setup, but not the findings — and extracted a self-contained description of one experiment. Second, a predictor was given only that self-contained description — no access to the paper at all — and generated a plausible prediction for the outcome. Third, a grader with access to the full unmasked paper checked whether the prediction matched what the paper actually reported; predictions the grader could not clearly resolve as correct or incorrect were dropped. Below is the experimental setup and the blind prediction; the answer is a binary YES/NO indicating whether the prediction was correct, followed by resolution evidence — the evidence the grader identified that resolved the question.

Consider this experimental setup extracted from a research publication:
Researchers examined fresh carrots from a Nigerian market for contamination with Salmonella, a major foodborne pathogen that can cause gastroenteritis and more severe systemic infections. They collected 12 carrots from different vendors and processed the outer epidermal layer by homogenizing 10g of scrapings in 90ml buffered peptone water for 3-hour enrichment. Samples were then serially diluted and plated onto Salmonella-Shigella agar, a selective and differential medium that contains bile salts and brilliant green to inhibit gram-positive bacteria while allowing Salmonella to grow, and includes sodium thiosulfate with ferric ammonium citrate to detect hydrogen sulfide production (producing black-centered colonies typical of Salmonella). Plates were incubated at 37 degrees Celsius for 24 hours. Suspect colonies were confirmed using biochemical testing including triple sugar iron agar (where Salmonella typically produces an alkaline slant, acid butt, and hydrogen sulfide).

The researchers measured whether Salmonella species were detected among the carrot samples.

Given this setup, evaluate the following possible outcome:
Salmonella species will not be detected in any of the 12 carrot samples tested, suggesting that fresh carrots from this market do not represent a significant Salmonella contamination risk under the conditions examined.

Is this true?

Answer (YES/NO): NO